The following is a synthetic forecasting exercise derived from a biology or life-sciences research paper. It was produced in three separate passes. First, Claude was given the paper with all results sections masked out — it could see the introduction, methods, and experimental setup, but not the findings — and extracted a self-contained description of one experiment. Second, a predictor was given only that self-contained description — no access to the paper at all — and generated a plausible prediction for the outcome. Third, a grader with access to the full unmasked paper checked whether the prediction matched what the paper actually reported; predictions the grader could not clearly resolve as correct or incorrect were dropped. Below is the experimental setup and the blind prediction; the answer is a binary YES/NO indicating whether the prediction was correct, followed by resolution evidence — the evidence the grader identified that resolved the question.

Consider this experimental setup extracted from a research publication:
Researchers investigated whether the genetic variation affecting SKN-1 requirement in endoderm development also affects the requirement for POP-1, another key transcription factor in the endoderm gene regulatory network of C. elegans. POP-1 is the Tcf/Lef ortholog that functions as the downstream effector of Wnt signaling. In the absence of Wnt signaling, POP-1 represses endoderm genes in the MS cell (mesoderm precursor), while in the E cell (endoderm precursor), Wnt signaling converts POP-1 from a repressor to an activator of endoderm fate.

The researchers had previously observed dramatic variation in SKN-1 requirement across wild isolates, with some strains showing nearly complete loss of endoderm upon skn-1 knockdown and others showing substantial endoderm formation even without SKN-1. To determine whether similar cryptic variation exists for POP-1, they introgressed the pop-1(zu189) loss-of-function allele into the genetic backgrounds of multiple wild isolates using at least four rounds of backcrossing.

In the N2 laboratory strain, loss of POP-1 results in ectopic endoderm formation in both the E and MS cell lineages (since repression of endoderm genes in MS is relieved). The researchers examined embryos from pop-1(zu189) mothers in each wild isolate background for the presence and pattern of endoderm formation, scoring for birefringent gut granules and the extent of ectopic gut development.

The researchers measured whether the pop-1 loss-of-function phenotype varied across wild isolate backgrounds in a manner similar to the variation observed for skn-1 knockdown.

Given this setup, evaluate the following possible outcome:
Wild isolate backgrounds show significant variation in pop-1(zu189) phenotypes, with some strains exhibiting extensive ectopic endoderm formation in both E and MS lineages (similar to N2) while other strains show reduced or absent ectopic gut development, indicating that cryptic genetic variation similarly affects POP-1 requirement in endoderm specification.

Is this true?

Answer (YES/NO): NO